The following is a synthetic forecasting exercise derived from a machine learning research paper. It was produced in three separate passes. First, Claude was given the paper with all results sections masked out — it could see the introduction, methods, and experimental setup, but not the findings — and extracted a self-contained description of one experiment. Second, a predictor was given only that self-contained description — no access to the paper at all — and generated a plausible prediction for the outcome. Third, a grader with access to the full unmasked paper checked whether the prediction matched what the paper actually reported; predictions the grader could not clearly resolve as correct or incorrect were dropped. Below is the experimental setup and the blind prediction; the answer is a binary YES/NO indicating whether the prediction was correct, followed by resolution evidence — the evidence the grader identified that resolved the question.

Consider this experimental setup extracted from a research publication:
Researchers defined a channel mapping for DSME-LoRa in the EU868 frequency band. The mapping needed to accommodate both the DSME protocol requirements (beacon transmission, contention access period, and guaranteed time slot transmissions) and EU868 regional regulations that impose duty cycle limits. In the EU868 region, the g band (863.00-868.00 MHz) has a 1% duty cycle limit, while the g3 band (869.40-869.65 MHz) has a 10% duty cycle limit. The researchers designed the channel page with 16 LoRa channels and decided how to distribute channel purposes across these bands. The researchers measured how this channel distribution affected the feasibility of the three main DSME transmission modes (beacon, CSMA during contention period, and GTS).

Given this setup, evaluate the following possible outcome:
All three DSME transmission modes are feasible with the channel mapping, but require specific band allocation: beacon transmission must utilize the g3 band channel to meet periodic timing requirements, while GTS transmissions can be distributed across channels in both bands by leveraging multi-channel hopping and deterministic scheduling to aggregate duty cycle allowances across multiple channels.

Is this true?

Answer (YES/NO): YES